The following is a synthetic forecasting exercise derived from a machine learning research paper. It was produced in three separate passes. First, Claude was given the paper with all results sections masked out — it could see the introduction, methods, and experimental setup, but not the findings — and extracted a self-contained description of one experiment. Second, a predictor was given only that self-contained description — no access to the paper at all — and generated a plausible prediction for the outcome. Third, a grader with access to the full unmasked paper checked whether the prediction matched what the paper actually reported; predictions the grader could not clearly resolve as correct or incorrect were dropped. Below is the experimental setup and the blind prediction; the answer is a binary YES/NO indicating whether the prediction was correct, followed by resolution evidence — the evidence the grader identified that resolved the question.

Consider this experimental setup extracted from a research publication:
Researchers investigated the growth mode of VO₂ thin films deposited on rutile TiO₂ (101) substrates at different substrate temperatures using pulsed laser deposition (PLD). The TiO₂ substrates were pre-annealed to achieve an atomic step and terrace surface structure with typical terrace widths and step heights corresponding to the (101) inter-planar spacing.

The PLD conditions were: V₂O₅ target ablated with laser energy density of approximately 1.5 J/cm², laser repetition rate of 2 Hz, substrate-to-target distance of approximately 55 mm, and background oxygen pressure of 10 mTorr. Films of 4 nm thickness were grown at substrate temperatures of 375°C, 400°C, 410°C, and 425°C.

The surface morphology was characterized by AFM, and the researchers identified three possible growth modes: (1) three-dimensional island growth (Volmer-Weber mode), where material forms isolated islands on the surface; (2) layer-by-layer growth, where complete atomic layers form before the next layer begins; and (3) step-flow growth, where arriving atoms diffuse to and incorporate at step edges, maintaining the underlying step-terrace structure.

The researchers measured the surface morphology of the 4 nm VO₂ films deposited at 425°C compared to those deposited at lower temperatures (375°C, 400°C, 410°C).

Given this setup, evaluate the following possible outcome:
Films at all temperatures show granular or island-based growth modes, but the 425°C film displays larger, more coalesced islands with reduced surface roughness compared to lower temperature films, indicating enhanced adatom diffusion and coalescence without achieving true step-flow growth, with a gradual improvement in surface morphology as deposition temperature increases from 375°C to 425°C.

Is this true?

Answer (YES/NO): NO